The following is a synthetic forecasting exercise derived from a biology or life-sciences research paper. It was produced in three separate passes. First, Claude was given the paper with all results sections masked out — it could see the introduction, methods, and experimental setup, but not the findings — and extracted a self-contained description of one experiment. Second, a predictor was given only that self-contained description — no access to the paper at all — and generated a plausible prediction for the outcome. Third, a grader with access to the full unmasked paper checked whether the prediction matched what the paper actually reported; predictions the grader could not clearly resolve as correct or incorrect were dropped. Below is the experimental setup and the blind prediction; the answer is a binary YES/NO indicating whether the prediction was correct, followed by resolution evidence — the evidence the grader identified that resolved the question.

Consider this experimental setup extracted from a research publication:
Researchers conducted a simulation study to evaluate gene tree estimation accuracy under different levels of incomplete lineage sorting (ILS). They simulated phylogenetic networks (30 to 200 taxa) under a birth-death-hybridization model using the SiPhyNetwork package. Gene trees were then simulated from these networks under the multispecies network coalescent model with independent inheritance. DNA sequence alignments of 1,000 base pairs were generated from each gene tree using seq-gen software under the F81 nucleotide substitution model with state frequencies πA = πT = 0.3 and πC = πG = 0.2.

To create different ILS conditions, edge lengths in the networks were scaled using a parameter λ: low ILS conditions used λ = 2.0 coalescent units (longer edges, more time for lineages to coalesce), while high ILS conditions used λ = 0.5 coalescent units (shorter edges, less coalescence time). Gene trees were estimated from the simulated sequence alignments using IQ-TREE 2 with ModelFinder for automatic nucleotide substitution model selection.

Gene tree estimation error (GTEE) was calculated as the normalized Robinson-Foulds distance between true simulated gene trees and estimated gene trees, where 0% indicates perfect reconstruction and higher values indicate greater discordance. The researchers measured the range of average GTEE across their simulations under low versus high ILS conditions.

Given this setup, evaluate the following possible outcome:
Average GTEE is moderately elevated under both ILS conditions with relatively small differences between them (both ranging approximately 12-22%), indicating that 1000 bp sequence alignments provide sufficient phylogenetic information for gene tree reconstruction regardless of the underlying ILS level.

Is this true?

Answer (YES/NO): NO